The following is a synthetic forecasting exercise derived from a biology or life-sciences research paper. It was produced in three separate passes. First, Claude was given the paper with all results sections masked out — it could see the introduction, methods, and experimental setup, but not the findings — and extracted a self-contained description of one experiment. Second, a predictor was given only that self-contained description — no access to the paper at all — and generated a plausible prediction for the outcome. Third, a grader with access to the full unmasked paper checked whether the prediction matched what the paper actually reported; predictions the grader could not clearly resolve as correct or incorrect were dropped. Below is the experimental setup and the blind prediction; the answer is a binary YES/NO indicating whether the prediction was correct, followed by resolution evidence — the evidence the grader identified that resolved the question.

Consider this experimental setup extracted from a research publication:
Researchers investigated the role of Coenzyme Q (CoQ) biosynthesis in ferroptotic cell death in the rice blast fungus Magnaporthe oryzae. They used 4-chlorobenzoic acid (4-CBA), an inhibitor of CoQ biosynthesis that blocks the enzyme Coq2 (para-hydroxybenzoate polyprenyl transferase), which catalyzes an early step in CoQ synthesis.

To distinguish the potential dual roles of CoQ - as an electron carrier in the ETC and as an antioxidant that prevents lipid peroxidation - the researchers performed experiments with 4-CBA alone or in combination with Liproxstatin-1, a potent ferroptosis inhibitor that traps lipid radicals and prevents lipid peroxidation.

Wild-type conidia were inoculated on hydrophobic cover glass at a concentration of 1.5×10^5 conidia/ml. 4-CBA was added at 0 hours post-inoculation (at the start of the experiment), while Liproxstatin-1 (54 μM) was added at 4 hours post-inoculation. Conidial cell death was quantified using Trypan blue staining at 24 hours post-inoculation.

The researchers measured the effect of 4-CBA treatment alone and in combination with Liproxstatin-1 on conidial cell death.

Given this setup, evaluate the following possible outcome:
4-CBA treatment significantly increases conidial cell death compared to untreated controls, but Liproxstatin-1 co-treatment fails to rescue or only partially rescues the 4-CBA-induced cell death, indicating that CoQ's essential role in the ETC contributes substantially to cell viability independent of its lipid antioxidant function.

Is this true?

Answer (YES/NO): NO